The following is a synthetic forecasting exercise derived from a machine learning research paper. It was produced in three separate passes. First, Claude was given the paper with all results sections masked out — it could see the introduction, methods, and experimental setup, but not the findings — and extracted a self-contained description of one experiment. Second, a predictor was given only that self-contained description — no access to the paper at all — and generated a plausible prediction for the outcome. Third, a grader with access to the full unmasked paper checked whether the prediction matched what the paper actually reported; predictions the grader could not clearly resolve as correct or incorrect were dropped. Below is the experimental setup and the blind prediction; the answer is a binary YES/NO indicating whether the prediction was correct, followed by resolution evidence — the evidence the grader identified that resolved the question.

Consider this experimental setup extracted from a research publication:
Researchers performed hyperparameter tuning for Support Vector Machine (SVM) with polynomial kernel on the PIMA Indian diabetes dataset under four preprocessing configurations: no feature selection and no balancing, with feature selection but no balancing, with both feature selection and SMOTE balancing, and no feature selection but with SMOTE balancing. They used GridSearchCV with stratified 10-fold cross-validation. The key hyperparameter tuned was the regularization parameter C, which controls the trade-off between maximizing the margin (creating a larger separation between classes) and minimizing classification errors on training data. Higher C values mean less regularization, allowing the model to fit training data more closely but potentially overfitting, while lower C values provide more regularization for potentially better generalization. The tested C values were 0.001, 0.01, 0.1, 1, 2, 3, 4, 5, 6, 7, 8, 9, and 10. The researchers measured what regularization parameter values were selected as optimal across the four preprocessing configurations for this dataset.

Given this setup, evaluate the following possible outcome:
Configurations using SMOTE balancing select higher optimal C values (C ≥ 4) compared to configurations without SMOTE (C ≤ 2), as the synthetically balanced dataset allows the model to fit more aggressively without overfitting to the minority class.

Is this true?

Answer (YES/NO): NO